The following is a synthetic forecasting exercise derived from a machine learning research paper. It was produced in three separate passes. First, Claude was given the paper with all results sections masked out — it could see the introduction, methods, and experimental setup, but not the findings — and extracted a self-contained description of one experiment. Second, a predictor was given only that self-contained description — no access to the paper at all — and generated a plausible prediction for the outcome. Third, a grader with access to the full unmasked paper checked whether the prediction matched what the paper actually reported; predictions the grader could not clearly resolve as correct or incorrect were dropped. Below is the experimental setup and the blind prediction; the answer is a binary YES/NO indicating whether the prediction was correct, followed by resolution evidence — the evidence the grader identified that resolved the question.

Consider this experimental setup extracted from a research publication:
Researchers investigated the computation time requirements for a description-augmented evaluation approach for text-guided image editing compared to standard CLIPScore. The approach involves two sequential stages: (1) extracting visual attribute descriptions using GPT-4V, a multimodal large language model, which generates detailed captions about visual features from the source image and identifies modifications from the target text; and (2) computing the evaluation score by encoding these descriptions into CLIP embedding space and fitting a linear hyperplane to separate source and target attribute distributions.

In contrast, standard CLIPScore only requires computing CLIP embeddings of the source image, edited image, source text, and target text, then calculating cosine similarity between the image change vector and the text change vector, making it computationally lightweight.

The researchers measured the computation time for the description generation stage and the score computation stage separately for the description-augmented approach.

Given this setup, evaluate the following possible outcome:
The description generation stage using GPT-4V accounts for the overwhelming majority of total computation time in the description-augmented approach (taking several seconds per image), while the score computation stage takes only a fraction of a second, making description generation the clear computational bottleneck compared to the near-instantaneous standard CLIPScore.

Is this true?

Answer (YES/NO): YES